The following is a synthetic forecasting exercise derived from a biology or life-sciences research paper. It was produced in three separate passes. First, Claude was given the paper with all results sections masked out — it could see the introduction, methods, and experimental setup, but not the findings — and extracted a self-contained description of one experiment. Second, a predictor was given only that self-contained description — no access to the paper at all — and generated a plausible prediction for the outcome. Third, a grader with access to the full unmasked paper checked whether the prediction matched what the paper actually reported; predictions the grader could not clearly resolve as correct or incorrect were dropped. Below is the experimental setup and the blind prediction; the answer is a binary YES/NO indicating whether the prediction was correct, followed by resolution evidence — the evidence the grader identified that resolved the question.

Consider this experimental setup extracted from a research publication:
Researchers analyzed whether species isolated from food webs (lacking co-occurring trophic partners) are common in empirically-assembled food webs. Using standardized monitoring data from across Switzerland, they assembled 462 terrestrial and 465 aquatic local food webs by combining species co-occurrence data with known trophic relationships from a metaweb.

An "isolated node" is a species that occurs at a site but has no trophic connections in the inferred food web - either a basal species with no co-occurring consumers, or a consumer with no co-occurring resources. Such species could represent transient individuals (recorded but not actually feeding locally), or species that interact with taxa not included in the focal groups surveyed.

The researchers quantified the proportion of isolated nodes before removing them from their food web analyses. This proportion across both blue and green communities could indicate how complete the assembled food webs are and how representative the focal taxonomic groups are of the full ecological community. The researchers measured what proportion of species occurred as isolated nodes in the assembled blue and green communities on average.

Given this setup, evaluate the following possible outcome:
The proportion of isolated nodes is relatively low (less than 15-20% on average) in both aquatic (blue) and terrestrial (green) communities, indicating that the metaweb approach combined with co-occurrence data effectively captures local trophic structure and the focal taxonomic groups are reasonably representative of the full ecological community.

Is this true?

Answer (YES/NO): YES